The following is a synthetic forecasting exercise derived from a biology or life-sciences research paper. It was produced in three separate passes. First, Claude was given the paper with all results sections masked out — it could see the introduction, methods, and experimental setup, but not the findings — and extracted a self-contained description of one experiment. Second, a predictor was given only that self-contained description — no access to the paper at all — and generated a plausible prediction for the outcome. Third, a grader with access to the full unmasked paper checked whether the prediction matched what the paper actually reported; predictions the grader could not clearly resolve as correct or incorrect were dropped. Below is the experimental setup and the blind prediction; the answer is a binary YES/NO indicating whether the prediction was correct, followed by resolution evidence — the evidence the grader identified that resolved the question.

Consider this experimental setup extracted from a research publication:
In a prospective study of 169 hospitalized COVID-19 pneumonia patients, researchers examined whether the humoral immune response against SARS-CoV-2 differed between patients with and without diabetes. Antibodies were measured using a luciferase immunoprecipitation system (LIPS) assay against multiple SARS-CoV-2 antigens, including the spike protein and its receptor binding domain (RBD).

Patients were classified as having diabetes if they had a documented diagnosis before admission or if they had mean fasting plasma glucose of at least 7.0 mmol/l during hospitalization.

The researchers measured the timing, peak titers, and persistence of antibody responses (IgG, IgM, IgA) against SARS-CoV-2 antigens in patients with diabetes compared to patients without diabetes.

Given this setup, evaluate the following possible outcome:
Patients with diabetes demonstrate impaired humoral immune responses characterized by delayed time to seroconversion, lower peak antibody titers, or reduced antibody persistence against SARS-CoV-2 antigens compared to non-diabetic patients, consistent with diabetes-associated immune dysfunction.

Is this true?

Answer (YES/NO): NO